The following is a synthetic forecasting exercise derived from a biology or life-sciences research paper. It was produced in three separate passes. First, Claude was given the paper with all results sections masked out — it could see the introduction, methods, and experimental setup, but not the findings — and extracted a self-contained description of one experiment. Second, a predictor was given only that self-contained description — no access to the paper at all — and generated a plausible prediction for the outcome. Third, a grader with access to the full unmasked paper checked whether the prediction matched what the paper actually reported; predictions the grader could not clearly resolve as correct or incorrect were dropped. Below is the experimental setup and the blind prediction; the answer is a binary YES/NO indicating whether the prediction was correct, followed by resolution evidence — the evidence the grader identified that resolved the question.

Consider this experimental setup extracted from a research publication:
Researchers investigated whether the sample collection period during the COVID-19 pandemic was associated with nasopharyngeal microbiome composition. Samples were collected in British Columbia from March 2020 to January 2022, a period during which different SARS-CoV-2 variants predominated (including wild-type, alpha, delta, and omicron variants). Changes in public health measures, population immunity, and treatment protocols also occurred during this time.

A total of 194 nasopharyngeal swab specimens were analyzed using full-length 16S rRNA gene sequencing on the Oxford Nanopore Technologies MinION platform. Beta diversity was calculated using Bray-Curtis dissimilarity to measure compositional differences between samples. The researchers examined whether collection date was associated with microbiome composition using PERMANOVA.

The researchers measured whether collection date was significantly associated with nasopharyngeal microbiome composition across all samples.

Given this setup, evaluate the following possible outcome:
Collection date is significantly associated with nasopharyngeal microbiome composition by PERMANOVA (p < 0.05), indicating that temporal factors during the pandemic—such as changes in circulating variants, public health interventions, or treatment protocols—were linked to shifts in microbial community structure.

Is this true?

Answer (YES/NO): YES